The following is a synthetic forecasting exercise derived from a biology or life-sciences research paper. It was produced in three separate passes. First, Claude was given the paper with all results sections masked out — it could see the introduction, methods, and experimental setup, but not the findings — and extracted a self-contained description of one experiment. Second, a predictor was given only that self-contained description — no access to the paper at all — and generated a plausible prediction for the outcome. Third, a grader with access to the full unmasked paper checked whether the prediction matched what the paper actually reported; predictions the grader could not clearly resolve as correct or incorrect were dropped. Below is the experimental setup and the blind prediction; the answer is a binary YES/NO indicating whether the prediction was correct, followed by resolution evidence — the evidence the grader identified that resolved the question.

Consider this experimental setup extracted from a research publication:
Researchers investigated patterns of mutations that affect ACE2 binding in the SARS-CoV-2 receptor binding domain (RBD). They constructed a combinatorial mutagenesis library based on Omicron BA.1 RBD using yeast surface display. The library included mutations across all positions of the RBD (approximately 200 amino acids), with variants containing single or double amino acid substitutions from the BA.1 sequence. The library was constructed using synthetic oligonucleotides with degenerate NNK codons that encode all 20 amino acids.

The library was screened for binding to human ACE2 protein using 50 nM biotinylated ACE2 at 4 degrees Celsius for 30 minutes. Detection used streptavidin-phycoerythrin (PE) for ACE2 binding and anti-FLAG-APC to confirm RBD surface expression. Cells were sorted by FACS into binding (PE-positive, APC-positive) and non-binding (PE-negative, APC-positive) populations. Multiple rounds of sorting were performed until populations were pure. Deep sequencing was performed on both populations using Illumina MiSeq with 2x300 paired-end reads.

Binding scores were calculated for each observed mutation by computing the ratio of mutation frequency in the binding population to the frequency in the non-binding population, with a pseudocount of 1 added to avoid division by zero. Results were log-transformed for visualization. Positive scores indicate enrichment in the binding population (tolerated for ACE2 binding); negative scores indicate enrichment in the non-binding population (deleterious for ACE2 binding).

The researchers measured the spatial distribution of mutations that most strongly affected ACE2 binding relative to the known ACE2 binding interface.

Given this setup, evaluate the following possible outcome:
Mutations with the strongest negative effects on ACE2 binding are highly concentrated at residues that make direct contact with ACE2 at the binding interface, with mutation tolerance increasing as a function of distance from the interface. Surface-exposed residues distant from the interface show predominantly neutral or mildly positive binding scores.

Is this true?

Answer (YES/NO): NO